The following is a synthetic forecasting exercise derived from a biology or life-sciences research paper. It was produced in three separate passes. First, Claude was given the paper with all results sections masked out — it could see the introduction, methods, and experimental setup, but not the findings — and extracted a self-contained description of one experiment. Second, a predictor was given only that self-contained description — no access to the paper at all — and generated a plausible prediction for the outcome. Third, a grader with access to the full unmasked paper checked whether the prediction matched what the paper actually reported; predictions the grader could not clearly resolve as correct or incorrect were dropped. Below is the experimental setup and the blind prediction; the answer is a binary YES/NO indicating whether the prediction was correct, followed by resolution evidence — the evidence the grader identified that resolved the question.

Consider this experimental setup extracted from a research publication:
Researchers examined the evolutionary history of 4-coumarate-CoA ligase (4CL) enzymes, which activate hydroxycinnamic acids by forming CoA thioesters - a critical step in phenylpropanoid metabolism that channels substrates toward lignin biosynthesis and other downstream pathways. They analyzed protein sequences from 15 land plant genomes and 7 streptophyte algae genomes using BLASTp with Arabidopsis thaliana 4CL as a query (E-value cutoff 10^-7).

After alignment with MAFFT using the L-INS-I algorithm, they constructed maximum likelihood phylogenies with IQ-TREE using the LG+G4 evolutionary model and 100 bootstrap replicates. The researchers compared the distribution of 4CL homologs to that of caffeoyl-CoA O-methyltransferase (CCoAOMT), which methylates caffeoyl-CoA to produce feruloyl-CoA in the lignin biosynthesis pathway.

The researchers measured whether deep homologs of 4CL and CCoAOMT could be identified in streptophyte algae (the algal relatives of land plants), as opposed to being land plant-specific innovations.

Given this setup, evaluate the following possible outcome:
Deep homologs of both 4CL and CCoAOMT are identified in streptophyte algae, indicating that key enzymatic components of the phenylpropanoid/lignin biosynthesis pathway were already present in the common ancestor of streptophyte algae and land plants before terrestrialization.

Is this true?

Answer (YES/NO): NO